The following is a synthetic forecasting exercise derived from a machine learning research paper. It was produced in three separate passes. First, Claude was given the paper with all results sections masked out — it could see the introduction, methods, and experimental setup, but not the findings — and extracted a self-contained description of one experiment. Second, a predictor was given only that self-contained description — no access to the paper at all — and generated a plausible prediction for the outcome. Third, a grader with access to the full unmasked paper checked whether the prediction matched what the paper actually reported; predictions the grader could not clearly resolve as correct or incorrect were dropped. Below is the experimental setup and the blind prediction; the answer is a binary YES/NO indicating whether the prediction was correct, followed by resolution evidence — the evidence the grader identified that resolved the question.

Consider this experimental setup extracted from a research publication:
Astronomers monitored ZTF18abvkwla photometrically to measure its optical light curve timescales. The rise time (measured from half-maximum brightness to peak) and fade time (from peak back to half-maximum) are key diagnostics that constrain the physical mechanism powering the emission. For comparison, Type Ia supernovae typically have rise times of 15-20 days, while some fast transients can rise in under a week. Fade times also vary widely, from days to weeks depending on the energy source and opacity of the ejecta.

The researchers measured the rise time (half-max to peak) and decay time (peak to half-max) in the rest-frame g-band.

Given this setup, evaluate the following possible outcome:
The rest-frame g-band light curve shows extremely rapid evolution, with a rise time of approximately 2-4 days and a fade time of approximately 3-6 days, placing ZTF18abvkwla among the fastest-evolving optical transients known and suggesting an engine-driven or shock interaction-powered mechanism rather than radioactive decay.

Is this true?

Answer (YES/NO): NO